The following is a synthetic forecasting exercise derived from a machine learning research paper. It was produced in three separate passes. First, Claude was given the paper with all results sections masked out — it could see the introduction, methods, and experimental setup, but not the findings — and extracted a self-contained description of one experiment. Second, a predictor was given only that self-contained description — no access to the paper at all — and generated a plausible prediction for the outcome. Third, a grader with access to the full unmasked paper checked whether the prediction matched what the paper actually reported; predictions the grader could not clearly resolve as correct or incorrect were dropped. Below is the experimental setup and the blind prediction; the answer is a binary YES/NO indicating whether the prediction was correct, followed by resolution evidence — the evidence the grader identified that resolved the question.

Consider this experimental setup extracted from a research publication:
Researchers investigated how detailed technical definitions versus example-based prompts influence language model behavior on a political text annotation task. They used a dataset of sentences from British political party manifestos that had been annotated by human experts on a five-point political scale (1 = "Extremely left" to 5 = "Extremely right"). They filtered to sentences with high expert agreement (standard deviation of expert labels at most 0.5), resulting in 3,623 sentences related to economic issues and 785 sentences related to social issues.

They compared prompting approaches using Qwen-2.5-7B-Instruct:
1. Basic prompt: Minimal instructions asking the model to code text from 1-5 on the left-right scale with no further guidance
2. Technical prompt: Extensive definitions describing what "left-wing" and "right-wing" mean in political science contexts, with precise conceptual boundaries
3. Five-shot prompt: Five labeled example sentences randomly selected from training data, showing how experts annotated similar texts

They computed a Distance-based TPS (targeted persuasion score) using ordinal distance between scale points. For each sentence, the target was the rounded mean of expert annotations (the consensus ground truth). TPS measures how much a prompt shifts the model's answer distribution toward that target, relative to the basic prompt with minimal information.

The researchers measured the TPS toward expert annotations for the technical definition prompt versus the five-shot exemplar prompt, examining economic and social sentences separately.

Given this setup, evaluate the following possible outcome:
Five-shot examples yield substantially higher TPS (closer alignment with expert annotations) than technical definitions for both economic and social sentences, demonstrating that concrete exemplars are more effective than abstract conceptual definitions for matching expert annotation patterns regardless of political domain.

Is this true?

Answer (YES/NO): NO